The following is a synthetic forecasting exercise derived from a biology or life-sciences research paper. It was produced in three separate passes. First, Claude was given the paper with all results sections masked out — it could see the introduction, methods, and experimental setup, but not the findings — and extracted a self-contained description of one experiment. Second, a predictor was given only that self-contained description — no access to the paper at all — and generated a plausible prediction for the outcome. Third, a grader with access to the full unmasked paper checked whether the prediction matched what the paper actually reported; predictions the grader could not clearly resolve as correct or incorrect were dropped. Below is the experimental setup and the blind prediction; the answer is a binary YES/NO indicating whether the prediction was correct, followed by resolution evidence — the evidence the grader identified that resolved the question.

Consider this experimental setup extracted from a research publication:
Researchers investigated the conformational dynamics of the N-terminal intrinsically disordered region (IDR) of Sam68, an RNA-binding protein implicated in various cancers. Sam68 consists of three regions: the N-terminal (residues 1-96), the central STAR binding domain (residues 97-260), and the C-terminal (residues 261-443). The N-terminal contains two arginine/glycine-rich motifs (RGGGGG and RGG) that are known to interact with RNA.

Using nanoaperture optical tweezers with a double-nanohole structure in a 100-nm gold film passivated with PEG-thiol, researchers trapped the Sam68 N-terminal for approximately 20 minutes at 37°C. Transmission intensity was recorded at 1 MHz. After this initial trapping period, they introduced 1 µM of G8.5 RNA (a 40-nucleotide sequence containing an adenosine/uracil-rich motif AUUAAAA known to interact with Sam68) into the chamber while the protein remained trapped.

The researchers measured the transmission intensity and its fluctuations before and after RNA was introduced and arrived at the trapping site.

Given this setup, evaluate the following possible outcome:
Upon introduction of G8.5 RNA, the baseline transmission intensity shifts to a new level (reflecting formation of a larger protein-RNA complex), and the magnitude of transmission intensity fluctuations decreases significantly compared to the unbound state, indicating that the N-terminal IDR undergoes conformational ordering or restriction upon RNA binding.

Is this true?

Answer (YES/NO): YES